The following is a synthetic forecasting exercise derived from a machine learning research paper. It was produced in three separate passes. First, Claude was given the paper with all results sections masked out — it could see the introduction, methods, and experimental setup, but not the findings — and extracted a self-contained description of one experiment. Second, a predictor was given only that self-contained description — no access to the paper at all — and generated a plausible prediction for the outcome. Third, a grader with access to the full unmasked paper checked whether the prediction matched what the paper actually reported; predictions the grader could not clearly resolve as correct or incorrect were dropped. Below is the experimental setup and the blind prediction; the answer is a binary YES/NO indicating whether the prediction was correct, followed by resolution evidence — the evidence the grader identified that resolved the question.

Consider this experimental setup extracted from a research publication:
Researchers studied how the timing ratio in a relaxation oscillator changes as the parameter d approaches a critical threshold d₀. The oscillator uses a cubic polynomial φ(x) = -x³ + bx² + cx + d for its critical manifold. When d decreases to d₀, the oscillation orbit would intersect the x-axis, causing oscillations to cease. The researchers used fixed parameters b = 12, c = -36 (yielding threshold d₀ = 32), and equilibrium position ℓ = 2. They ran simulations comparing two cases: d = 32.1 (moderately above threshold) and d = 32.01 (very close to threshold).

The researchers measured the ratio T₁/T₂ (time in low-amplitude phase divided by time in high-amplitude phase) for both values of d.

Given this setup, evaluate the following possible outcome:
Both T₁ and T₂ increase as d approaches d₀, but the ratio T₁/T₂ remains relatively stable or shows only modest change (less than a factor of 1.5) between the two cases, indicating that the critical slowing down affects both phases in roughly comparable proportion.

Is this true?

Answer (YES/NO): NO